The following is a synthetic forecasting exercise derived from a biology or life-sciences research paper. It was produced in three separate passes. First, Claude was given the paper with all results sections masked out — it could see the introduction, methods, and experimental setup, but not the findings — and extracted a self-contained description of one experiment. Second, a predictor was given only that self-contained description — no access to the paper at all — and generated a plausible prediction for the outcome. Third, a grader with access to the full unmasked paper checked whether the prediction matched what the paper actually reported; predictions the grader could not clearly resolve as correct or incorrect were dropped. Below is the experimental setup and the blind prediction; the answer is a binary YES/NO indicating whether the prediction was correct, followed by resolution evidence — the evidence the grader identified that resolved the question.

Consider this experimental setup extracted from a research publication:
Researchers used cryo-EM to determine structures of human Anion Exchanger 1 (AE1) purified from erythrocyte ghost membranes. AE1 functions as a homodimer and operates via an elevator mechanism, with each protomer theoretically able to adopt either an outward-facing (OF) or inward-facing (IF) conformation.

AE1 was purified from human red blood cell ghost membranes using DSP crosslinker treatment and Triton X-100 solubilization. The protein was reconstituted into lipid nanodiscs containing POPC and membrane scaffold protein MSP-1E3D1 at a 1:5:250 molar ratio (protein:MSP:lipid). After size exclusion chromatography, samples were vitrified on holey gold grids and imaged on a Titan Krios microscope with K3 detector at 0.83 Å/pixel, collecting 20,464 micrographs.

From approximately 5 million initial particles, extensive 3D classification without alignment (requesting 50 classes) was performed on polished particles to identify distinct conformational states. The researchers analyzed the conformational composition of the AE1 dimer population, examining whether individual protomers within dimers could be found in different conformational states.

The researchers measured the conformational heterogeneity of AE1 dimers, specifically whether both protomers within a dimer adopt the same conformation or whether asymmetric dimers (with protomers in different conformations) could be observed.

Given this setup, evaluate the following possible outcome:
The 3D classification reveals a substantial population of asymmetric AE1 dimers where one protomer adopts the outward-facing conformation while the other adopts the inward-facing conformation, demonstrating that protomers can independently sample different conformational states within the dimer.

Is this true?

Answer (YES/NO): YES